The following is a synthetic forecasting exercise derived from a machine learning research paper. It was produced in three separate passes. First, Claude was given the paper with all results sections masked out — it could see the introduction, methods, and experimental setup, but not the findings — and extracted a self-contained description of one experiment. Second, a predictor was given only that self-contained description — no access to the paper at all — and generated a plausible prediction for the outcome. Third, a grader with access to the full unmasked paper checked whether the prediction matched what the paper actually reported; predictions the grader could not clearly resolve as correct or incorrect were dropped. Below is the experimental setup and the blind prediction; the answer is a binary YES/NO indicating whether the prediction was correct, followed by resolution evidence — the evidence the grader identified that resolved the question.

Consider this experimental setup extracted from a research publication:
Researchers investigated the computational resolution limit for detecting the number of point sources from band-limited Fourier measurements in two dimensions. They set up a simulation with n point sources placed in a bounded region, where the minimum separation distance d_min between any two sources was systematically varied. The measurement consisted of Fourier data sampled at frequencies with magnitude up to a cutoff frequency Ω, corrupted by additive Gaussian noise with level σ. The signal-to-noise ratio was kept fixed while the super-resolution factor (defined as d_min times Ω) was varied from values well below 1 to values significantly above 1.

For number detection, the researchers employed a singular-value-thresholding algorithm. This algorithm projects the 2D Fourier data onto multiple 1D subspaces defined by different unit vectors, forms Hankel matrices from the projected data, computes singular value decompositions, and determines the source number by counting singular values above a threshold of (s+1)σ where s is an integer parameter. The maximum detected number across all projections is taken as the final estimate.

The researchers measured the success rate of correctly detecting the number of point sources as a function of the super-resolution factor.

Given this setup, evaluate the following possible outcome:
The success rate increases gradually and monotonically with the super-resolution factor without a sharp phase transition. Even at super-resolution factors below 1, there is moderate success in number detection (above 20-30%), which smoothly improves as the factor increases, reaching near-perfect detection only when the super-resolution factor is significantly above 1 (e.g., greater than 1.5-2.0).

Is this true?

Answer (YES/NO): NO